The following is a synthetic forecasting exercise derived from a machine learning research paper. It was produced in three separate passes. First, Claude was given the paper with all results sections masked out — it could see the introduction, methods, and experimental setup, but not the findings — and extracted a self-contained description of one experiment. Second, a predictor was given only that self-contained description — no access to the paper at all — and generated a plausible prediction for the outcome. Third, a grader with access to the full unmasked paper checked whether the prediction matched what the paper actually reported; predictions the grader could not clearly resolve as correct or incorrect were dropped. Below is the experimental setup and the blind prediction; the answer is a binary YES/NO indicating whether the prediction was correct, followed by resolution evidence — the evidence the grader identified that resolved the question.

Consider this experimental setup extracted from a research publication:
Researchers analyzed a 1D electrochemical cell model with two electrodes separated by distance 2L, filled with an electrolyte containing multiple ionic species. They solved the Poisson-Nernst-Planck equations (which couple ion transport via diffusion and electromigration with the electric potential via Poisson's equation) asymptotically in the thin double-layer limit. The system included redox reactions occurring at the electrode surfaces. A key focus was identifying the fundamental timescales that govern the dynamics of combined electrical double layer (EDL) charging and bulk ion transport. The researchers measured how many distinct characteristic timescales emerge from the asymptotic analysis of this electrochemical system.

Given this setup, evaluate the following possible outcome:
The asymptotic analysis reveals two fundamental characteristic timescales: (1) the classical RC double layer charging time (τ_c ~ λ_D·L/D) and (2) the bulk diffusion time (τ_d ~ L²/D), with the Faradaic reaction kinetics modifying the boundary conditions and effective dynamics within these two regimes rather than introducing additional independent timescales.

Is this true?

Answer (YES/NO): YES